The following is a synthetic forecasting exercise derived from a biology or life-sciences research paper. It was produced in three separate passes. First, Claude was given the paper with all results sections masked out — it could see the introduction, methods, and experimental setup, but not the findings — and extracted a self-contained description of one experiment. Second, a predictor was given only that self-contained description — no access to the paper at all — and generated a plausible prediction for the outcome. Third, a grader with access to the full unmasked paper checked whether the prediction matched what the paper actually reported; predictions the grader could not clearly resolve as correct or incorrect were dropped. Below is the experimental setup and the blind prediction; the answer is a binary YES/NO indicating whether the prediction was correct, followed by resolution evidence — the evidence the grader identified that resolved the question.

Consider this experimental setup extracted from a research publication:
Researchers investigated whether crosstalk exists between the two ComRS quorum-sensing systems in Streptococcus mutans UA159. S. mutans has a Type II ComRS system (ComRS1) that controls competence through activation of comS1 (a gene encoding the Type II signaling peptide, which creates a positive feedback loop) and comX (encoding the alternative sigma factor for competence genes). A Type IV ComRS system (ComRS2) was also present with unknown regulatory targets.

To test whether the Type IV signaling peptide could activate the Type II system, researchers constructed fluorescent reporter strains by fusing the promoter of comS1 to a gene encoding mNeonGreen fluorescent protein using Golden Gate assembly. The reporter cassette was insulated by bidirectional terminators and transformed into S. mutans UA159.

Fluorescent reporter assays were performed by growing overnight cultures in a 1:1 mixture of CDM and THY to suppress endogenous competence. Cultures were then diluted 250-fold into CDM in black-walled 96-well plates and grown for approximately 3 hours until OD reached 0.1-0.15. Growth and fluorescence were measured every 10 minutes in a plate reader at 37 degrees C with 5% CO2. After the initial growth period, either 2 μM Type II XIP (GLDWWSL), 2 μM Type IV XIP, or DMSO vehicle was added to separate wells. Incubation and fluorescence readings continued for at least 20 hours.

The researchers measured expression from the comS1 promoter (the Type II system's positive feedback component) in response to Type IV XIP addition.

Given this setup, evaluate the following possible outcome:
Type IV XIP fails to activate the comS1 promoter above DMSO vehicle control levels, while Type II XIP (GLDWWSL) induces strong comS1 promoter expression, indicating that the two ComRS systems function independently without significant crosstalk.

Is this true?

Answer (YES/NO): NO